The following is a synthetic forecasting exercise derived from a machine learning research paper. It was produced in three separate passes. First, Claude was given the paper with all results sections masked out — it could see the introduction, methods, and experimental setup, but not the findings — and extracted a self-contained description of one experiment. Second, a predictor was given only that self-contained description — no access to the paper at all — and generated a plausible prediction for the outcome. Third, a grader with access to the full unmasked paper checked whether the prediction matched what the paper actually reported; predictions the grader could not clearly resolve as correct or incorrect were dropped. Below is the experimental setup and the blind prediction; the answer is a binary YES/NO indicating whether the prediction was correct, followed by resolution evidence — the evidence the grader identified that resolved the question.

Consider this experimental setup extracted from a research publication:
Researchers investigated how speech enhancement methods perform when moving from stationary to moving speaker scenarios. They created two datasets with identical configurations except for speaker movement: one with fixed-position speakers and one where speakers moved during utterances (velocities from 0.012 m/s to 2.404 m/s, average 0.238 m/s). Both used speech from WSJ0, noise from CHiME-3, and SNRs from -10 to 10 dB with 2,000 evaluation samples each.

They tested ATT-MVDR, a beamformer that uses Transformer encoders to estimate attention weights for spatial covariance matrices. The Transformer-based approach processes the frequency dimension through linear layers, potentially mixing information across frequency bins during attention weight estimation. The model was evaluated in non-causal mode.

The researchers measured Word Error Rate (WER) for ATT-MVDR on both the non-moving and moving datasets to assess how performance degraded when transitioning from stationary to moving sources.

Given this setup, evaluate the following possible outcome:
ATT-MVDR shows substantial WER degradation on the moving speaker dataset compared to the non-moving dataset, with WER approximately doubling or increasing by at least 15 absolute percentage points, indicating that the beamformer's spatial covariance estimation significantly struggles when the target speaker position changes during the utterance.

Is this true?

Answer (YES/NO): NO